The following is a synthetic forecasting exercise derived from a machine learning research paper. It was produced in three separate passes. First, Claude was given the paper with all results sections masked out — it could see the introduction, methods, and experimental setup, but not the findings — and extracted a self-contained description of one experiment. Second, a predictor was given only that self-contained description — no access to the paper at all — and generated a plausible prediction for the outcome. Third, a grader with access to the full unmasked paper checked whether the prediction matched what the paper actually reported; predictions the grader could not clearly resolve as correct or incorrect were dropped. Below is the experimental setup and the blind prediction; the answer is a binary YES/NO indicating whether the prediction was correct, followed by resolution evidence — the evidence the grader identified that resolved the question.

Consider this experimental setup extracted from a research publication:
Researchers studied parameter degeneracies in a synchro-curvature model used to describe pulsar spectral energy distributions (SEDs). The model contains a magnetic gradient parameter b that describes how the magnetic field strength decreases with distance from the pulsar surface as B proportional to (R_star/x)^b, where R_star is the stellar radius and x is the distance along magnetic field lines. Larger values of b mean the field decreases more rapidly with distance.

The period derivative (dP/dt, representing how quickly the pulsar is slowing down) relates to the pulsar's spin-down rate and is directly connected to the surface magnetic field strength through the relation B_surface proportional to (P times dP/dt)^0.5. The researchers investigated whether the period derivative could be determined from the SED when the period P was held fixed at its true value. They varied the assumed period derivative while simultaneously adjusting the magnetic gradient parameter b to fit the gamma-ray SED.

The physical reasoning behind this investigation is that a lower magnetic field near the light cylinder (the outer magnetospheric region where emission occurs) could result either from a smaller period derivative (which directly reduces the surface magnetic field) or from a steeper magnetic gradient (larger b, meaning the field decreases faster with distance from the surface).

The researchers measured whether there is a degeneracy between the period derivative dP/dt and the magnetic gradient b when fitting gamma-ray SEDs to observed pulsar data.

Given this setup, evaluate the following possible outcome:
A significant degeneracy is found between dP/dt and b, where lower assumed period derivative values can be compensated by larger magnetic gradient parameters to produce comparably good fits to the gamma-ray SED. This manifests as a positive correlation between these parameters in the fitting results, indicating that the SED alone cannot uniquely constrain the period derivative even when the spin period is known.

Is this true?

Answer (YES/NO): NO